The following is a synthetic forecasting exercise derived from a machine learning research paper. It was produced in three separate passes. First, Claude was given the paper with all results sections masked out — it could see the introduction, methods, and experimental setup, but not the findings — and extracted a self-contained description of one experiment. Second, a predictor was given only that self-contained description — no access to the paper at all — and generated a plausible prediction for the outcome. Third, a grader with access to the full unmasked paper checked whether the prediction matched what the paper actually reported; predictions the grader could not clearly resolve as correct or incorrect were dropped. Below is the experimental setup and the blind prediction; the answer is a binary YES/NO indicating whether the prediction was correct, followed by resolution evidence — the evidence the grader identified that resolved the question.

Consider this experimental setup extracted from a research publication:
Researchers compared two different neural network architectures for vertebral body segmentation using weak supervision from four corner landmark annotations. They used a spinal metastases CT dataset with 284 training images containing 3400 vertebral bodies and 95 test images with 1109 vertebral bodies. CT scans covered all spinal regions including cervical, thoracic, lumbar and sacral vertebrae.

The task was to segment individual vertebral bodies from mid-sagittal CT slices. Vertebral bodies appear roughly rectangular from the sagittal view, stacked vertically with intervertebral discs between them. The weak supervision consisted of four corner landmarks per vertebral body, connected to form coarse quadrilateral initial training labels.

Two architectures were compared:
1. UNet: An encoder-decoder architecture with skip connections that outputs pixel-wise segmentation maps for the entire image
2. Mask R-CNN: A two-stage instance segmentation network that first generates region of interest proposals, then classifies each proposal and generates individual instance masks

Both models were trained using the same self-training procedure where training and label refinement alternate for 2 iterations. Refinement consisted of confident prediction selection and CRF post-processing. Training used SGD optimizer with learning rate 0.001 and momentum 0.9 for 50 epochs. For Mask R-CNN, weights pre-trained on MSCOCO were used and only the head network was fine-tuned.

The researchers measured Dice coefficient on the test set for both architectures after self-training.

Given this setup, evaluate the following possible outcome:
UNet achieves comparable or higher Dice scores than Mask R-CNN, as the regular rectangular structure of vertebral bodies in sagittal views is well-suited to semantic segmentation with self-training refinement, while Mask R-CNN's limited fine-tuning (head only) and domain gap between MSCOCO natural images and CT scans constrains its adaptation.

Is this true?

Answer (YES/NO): NO